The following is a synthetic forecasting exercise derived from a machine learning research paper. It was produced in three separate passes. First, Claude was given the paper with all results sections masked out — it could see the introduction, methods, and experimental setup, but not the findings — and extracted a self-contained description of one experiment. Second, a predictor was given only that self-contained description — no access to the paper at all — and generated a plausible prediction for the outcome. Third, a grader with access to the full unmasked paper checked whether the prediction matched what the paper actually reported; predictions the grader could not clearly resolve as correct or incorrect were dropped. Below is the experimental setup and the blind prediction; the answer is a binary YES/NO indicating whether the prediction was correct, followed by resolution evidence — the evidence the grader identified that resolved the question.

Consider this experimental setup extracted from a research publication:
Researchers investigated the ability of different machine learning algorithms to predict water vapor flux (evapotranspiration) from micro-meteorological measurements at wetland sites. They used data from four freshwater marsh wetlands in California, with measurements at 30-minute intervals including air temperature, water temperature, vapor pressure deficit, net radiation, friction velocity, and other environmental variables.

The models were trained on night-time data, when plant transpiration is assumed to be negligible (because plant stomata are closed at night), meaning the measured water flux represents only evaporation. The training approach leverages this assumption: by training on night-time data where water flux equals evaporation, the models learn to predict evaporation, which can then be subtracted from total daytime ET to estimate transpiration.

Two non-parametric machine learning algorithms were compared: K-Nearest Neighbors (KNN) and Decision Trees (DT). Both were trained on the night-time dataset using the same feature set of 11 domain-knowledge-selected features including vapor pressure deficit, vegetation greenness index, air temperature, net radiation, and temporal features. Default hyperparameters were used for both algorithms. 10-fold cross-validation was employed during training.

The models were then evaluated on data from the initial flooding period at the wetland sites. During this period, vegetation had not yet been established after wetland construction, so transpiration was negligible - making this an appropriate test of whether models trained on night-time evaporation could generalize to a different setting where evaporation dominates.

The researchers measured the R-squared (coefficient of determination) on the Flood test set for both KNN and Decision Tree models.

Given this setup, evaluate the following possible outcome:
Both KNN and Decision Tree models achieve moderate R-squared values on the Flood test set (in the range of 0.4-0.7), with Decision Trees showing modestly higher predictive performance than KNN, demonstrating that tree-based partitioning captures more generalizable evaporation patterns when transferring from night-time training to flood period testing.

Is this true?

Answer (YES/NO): NO